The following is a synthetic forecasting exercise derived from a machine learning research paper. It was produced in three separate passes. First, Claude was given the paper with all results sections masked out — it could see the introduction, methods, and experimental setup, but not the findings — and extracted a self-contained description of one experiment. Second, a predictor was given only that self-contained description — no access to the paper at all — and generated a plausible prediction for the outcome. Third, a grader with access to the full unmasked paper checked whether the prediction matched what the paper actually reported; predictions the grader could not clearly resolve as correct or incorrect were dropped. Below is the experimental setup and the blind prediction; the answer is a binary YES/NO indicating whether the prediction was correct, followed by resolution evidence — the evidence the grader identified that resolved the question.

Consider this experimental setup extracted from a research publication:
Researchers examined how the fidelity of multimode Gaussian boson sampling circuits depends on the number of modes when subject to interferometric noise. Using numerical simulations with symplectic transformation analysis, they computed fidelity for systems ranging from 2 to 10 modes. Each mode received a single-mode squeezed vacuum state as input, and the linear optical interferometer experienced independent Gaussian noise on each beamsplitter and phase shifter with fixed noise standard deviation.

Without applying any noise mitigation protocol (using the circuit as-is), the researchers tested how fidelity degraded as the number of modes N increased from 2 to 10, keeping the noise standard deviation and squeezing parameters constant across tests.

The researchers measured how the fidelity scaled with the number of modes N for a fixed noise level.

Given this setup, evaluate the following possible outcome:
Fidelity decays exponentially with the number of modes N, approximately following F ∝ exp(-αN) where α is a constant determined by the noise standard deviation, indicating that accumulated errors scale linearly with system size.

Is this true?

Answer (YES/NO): NO